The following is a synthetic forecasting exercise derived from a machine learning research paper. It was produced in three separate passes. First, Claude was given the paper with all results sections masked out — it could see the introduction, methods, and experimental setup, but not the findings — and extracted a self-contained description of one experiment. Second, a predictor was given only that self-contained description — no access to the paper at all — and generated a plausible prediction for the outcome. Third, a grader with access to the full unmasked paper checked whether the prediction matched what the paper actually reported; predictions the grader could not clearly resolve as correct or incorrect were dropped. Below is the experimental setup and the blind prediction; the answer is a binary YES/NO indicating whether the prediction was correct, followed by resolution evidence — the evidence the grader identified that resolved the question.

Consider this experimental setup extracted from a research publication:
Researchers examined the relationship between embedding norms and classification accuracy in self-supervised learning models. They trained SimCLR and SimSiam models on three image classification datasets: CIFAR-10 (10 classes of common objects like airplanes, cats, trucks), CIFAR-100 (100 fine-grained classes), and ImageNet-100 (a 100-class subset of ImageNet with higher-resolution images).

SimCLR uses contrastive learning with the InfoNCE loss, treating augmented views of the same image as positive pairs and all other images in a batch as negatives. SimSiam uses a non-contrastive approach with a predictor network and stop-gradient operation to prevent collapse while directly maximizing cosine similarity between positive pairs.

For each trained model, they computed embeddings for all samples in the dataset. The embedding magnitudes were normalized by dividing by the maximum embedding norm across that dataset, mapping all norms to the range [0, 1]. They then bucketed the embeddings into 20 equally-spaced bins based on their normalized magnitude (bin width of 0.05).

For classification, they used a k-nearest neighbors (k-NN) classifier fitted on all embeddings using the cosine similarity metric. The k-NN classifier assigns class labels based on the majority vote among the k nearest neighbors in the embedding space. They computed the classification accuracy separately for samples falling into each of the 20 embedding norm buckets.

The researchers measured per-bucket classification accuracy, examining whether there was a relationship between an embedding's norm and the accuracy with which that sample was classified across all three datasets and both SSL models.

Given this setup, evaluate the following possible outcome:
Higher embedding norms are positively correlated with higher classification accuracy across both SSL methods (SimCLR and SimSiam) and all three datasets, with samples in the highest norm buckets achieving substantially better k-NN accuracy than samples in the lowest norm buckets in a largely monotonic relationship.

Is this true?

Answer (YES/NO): YES